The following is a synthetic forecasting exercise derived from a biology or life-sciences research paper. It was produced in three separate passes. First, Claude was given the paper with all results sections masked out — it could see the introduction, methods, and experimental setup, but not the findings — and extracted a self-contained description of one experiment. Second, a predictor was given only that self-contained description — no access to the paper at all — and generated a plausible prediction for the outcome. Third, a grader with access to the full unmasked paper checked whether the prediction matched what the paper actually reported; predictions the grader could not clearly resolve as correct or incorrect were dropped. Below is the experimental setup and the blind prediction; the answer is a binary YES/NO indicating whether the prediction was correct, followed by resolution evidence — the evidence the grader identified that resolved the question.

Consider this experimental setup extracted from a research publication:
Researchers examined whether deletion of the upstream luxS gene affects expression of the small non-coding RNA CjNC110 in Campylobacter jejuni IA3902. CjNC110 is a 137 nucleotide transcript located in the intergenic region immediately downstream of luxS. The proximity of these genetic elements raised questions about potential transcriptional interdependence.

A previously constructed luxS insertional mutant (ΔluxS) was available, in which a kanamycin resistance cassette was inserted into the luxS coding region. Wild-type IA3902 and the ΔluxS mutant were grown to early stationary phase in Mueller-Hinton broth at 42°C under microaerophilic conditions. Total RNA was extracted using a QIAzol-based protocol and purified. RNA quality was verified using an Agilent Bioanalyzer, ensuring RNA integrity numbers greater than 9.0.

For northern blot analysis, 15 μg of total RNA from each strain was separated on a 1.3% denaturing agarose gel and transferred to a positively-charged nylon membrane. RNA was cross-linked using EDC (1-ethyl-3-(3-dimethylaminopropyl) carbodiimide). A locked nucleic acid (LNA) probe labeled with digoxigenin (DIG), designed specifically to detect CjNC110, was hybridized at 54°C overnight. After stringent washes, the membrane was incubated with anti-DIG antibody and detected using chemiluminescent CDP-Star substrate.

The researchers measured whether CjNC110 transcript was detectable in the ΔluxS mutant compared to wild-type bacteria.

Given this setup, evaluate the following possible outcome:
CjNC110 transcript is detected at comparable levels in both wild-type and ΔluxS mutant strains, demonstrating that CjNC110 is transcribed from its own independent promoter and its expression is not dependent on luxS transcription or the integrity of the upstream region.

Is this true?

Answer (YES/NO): YES